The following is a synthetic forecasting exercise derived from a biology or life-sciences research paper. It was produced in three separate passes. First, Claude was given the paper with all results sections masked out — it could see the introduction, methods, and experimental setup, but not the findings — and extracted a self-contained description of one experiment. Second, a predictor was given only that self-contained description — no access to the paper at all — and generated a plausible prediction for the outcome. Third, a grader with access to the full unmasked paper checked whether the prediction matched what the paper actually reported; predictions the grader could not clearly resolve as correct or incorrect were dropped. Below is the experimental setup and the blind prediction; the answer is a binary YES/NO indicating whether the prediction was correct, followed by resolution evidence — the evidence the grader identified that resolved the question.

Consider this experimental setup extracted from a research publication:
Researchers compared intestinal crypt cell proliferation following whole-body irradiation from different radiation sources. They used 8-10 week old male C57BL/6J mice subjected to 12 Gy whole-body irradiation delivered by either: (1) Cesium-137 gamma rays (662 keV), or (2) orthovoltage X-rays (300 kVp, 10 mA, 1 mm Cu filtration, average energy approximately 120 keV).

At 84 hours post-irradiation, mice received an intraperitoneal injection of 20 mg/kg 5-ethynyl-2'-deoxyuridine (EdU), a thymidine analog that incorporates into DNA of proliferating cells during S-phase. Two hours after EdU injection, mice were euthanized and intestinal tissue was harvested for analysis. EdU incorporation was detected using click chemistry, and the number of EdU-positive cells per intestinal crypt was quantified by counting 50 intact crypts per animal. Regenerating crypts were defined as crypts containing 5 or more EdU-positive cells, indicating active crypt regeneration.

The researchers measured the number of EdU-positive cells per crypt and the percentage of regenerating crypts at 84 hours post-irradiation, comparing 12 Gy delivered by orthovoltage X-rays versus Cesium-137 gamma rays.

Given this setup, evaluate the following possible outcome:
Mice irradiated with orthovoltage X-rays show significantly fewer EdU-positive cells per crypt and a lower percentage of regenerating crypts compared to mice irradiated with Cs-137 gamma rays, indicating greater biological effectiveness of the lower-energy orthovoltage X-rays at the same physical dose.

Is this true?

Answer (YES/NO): YES